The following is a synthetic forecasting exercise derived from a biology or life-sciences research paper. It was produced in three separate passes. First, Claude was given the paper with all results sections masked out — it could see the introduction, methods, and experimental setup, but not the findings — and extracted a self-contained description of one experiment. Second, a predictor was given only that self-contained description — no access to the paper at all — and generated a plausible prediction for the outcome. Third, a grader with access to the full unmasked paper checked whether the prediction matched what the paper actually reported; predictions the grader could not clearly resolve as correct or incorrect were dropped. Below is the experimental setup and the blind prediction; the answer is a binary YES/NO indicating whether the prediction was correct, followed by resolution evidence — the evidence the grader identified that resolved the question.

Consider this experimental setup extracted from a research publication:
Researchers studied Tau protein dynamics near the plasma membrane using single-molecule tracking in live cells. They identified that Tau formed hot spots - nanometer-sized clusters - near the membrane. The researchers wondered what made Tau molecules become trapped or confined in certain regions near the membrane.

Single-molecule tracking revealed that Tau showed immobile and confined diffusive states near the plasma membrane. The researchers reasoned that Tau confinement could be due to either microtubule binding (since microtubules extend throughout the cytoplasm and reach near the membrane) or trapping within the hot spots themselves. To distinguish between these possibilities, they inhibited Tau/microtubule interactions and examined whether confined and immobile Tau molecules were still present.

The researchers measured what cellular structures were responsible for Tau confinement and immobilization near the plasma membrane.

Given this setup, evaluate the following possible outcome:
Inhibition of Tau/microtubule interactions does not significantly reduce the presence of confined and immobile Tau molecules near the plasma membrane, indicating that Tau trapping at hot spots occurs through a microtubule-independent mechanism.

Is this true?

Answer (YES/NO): NO